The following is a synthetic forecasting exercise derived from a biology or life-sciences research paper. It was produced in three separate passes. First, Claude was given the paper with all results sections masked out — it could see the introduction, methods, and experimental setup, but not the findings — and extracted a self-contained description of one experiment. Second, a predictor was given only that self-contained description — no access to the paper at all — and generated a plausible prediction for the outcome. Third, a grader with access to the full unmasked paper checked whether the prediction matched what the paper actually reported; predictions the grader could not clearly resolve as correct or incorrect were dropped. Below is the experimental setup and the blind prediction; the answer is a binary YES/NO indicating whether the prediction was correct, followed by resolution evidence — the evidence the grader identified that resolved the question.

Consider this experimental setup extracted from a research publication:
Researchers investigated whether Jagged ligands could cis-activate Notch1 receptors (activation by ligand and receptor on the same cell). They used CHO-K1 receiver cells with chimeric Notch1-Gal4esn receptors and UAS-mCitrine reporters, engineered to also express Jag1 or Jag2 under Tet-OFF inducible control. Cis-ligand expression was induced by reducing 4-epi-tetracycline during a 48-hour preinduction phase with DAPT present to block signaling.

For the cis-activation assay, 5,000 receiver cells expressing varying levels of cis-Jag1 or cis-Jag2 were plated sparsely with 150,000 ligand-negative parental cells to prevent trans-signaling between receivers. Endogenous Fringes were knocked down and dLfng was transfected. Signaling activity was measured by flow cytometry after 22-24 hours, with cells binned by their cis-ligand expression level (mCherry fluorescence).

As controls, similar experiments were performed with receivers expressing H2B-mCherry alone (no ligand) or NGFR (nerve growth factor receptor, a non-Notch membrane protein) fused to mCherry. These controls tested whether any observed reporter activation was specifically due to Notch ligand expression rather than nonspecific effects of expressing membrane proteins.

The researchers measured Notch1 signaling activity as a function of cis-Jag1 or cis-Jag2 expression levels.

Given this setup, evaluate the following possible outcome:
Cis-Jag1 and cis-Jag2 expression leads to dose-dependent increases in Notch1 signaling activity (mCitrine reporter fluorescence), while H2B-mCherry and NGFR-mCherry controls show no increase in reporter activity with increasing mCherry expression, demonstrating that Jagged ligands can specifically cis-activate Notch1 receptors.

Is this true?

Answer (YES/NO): NO